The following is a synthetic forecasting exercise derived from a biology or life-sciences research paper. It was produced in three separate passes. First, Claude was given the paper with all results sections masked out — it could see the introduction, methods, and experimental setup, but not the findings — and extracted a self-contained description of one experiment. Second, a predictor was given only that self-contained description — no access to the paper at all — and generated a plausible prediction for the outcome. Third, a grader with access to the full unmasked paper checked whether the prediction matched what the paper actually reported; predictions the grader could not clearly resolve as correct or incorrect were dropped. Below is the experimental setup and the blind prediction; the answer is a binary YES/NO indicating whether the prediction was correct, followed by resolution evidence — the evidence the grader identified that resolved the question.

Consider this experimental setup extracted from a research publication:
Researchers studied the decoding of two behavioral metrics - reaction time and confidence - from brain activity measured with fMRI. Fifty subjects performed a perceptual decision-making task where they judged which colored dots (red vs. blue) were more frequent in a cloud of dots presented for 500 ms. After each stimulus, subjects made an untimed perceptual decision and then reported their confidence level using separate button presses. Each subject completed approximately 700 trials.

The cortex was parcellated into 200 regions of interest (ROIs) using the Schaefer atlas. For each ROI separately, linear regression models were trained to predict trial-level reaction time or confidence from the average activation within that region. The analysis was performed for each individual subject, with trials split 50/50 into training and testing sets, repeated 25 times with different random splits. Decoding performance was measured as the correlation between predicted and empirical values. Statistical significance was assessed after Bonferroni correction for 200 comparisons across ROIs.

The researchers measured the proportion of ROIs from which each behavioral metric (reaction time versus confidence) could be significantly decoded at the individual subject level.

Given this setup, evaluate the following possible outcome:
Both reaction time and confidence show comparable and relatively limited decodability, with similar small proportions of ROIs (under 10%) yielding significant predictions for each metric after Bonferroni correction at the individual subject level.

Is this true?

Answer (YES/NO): NO